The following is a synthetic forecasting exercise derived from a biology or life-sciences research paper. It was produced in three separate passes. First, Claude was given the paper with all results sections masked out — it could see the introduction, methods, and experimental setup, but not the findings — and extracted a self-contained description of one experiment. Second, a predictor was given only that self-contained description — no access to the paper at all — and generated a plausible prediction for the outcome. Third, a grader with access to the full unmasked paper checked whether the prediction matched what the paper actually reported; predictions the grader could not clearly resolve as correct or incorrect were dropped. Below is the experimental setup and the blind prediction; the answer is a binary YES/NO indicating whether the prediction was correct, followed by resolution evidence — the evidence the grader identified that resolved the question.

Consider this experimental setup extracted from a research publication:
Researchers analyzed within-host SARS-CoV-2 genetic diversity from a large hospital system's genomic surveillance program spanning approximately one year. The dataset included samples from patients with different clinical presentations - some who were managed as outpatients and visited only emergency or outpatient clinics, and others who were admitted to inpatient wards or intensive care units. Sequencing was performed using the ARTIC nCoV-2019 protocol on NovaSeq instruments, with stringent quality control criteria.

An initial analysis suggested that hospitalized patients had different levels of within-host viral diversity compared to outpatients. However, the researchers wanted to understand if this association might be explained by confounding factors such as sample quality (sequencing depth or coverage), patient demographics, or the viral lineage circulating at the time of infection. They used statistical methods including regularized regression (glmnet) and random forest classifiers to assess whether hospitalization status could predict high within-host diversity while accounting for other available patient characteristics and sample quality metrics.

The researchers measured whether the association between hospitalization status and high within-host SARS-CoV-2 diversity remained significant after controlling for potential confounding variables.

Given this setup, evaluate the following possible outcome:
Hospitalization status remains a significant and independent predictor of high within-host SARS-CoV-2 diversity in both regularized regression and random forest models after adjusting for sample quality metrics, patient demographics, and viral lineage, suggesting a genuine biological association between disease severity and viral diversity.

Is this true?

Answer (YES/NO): YES